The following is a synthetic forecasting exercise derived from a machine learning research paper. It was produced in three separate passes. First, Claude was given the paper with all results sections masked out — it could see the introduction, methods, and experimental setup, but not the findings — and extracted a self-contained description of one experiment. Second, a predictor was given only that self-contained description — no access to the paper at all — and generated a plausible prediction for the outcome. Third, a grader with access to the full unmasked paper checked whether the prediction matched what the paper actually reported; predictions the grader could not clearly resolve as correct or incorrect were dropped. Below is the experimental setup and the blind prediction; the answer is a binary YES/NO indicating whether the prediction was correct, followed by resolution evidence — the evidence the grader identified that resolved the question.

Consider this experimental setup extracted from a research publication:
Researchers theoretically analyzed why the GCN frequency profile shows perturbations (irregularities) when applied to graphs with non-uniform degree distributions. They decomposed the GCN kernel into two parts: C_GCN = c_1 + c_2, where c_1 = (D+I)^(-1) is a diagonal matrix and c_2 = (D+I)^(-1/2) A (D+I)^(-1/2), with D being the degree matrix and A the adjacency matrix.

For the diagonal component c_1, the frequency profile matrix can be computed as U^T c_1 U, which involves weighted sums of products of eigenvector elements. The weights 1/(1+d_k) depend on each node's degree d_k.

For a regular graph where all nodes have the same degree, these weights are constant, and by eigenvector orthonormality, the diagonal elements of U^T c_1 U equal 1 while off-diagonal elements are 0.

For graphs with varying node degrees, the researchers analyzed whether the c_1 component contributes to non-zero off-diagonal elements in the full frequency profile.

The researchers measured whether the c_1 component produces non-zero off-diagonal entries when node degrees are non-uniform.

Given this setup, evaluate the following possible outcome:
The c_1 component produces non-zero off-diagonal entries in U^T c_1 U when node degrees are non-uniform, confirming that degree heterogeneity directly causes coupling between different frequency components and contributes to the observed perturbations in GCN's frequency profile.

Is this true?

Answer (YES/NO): YES